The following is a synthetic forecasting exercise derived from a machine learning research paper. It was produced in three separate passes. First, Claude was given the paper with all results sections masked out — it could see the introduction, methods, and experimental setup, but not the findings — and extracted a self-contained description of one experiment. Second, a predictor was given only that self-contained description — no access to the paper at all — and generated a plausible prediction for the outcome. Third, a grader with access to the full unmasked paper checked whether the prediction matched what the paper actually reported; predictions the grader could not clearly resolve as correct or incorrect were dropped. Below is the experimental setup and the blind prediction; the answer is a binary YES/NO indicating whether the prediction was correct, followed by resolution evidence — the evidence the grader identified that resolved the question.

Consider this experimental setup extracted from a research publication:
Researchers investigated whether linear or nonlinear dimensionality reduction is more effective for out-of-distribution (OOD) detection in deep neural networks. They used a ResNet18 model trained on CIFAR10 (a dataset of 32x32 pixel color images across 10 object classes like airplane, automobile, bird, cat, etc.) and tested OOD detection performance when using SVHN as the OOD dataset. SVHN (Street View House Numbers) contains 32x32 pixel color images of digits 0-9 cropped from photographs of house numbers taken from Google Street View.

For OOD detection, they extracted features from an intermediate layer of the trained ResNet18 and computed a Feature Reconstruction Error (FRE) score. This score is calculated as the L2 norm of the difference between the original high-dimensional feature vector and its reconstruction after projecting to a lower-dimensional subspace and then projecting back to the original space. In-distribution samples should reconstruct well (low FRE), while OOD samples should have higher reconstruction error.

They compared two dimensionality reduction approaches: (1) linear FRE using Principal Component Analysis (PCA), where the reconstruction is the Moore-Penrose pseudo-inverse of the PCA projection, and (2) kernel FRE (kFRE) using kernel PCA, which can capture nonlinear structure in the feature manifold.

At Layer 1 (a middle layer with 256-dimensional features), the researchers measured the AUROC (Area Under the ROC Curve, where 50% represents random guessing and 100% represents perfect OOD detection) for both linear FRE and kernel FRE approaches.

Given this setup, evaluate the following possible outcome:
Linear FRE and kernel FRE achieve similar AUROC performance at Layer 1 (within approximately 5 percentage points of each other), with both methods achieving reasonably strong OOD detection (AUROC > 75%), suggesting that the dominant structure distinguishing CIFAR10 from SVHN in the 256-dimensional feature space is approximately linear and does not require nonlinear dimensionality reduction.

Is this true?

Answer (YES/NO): NO